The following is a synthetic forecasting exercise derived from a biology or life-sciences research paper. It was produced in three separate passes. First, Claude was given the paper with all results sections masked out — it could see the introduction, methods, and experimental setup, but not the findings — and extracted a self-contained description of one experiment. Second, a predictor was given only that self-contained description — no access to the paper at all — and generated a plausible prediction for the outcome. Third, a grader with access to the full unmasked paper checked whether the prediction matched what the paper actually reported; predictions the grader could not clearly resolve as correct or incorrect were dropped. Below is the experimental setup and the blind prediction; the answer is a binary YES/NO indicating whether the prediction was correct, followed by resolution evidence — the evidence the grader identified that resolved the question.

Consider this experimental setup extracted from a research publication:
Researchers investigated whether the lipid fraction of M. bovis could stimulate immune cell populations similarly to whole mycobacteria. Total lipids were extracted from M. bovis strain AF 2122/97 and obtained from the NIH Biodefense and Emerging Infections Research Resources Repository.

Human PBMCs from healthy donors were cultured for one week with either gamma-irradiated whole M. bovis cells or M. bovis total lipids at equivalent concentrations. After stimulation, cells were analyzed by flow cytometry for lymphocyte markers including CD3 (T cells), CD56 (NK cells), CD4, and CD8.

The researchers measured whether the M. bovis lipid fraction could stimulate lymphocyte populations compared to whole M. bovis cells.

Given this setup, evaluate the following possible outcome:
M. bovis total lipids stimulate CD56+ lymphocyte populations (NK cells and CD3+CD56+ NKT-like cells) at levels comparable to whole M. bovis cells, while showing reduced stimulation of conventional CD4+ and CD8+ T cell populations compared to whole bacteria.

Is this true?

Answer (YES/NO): NO